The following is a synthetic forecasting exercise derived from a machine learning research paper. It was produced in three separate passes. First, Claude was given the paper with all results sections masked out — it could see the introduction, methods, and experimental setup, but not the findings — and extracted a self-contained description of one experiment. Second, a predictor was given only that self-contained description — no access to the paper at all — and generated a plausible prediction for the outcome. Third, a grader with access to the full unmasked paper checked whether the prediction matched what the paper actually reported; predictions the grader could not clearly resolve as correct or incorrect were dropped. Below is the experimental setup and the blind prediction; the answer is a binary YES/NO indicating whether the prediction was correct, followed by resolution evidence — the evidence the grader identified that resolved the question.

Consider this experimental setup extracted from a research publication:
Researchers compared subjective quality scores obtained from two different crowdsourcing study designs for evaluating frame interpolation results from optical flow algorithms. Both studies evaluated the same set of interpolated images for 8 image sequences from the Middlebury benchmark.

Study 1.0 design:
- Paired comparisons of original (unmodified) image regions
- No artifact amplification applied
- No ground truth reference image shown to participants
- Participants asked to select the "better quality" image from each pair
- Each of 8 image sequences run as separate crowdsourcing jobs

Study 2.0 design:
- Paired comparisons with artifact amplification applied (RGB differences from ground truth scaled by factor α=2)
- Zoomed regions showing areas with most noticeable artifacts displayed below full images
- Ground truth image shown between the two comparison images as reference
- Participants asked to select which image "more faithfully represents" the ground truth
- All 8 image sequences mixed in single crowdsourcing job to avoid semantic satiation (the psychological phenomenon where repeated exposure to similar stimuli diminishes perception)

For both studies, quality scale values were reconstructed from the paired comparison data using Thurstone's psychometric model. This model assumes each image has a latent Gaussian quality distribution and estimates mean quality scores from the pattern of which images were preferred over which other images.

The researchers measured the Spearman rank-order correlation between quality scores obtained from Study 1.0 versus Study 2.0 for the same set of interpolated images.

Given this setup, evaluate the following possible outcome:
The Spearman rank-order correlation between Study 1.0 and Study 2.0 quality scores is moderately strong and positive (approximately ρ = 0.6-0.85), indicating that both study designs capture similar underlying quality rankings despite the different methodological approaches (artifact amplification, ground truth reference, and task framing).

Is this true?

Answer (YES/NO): NO